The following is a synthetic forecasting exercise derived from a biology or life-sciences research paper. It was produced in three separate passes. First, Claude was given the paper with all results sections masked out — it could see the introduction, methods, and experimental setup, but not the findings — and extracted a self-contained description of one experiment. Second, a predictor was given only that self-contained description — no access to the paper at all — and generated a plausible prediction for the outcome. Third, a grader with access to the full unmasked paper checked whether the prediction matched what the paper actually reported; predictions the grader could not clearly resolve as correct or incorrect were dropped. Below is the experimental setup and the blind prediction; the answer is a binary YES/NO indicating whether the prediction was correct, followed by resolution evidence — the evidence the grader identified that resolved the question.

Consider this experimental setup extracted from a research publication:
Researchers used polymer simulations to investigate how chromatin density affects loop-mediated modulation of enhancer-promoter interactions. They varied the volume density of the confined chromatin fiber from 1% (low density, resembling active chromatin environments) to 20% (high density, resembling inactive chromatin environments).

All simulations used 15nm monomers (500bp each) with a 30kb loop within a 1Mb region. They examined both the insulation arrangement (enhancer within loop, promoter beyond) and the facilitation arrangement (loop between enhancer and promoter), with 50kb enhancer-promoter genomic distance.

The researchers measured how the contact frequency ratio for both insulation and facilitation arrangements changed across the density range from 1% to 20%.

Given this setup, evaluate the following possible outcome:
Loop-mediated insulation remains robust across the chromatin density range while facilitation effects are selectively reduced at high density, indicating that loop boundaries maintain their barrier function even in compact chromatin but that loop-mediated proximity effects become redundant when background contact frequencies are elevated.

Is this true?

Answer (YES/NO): NO